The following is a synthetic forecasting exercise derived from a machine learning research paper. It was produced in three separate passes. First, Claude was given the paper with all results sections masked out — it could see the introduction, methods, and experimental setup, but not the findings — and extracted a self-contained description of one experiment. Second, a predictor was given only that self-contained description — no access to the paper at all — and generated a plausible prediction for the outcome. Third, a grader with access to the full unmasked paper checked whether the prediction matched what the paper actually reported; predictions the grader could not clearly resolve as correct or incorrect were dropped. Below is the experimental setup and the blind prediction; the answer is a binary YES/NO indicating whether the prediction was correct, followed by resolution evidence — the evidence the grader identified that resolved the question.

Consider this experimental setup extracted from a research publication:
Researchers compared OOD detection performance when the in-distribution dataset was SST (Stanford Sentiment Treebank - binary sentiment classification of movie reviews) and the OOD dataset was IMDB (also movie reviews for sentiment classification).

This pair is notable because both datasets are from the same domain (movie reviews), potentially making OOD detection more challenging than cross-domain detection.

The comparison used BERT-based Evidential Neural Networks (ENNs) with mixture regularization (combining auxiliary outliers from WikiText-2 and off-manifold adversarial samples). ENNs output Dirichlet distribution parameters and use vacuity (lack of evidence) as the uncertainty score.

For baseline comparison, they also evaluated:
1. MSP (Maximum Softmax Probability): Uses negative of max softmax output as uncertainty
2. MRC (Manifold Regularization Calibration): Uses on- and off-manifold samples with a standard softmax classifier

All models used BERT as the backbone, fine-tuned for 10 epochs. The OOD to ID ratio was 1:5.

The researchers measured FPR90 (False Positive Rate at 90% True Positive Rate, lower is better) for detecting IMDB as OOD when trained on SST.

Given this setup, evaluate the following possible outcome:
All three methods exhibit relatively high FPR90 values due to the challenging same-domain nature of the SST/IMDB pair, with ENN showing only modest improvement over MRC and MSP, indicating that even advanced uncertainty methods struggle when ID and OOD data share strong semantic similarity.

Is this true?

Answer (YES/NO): NO